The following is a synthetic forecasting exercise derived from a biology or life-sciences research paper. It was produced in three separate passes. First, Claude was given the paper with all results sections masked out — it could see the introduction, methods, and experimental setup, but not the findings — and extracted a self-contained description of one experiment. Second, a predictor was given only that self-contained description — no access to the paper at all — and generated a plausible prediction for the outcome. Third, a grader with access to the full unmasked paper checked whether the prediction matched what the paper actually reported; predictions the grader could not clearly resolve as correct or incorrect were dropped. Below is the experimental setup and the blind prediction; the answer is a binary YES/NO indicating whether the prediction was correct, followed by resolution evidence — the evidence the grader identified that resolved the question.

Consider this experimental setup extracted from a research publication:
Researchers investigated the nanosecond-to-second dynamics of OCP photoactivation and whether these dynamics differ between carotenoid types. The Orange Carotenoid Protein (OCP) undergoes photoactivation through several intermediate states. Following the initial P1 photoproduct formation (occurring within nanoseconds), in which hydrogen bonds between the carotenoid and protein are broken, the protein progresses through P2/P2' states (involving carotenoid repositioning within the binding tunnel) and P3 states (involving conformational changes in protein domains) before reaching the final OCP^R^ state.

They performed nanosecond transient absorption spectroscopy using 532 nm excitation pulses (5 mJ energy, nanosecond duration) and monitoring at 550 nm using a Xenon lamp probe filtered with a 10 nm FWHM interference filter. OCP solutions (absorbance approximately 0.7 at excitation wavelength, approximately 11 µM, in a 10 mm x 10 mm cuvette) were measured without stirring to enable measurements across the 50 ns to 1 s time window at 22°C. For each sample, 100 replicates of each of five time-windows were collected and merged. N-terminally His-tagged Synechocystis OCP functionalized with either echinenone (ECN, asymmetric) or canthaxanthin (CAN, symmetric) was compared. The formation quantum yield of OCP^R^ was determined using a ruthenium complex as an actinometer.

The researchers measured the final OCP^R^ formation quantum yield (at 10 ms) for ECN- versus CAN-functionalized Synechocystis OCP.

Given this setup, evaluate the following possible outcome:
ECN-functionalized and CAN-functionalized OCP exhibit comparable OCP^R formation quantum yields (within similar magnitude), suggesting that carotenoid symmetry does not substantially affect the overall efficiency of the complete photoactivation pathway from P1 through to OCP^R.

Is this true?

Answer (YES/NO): NO